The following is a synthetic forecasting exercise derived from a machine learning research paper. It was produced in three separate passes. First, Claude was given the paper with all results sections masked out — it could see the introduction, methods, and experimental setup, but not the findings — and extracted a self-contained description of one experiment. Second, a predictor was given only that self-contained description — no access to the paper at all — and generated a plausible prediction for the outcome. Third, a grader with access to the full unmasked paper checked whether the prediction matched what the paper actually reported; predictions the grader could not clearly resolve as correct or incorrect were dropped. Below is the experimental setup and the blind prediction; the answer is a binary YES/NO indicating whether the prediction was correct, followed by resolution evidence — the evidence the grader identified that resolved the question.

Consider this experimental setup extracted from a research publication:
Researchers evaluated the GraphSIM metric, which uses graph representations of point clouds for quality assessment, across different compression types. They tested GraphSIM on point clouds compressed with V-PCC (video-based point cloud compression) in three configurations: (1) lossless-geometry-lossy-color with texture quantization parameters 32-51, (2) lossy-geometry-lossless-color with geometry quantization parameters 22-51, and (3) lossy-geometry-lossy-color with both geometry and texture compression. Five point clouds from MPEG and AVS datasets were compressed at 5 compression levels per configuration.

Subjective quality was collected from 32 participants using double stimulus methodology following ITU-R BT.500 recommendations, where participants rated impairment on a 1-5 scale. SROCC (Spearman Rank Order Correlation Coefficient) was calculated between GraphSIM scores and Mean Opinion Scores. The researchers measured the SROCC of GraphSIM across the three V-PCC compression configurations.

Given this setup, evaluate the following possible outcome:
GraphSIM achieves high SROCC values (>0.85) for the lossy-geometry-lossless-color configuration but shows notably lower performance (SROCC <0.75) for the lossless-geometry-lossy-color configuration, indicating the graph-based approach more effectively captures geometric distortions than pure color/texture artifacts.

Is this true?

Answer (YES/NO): NO